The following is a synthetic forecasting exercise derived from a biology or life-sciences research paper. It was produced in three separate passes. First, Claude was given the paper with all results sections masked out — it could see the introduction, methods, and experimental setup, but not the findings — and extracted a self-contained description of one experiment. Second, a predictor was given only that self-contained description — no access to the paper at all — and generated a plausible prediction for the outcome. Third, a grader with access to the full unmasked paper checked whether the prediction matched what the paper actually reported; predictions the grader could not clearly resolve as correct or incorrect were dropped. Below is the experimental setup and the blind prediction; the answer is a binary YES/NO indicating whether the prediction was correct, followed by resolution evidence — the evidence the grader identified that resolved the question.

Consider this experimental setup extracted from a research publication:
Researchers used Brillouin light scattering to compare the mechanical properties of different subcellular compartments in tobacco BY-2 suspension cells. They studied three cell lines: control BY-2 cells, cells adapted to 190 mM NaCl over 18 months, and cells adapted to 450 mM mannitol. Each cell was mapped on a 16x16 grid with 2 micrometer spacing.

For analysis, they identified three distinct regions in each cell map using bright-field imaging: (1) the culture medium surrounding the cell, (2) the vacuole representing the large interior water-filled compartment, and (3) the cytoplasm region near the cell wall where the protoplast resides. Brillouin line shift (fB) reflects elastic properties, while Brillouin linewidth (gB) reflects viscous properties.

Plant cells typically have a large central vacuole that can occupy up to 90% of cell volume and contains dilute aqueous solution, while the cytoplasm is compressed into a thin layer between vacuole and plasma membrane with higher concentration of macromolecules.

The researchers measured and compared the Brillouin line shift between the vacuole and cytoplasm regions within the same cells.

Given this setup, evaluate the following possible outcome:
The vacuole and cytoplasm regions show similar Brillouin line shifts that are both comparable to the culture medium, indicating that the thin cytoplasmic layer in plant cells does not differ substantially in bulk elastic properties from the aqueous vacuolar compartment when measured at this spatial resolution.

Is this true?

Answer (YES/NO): NO